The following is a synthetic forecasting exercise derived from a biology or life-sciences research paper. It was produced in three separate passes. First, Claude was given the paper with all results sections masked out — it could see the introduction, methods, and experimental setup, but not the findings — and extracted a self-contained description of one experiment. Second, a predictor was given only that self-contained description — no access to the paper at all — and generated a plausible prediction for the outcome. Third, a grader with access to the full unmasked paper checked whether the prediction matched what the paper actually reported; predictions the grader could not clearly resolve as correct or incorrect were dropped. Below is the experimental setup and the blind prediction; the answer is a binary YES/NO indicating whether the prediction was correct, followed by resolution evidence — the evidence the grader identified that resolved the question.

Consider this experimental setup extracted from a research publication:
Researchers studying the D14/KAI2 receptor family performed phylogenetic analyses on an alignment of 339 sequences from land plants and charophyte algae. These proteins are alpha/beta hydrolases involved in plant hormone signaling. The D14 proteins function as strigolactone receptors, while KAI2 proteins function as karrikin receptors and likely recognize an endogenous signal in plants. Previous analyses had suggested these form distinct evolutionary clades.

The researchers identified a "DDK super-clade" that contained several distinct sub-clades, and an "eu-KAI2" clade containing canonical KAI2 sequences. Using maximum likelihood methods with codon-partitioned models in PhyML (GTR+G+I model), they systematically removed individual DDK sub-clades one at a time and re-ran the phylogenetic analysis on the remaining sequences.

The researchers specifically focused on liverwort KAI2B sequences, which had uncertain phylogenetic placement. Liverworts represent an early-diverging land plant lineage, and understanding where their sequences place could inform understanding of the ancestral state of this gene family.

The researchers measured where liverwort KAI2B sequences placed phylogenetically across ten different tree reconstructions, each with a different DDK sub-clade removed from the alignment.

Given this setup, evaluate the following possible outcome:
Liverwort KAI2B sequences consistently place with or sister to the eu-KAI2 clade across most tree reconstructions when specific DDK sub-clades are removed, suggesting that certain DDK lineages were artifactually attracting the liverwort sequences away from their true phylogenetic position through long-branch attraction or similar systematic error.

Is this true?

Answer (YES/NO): NO